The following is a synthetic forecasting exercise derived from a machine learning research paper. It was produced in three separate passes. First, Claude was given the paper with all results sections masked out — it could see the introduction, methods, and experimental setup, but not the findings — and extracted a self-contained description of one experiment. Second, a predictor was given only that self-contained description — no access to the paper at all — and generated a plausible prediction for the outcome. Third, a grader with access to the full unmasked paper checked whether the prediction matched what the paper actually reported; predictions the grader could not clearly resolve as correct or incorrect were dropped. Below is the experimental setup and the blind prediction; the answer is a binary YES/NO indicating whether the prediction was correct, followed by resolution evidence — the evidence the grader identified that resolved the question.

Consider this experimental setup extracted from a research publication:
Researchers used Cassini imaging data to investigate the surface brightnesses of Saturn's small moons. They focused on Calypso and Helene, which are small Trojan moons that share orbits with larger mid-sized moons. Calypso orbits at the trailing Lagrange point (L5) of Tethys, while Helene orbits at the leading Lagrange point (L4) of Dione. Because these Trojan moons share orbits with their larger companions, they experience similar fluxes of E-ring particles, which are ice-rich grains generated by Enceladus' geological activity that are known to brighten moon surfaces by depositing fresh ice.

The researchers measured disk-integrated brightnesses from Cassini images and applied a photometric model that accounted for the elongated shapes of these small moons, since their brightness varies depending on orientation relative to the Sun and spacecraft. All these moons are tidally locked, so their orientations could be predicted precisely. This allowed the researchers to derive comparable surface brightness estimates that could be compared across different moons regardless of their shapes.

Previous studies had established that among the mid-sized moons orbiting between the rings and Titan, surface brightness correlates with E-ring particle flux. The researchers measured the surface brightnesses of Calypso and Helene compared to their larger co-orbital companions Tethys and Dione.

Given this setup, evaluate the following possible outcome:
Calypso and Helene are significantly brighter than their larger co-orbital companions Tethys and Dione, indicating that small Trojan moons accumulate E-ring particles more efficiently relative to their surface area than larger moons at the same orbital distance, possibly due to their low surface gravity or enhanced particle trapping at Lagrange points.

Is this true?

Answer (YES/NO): NO